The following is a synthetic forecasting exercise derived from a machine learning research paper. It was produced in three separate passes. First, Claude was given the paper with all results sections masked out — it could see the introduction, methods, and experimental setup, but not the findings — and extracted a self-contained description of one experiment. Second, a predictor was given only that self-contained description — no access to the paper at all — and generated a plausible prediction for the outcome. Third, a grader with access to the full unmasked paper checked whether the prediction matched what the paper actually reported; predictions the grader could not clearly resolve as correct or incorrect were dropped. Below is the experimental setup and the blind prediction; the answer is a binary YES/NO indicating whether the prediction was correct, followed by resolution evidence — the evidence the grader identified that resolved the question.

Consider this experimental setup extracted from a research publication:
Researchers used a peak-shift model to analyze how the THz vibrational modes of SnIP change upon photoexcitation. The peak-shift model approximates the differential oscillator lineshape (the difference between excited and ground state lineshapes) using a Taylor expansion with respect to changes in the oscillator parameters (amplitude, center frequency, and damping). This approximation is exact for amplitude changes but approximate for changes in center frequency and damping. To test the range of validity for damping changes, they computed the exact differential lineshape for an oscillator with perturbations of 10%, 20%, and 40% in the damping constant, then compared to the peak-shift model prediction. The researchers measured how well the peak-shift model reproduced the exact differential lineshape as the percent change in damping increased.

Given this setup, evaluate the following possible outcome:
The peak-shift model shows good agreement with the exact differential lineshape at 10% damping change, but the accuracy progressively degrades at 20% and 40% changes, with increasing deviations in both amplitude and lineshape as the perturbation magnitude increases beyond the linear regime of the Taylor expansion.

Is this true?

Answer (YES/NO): NO